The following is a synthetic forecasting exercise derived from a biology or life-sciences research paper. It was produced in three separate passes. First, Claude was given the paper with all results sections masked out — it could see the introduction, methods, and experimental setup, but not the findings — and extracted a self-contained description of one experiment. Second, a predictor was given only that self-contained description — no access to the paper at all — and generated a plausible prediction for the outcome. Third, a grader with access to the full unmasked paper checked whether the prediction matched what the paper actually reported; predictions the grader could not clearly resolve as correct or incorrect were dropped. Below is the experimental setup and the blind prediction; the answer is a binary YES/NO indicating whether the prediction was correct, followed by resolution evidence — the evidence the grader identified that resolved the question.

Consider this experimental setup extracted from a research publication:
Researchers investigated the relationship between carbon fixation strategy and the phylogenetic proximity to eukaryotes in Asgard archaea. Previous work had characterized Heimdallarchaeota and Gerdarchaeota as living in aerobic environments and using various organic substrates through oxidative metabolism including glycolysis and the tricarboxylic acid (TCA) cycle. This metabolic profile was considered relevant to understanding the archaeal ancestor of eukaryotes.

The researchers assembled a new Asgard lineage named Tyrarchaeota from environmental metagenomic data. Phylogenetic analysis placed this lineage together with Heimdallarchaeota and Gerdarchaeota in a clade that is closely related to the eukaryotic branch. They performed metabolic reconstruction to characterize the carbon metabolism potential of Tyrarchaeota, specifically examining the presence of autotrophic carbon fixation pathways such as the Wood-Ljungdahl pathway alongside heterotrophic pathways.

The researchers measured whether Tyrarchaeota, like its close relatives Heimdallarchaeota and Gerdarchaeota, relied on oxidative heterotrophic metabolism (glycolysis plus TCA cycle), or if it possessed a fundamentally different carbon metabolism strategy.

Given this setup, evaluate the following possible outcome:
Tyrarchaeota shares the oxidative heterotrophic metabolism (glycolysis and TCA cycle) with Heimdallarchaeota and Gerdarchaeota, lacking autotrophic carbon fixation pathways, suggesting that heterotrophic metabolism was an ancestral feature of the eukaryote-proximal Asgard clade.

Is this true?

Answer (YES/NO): NO